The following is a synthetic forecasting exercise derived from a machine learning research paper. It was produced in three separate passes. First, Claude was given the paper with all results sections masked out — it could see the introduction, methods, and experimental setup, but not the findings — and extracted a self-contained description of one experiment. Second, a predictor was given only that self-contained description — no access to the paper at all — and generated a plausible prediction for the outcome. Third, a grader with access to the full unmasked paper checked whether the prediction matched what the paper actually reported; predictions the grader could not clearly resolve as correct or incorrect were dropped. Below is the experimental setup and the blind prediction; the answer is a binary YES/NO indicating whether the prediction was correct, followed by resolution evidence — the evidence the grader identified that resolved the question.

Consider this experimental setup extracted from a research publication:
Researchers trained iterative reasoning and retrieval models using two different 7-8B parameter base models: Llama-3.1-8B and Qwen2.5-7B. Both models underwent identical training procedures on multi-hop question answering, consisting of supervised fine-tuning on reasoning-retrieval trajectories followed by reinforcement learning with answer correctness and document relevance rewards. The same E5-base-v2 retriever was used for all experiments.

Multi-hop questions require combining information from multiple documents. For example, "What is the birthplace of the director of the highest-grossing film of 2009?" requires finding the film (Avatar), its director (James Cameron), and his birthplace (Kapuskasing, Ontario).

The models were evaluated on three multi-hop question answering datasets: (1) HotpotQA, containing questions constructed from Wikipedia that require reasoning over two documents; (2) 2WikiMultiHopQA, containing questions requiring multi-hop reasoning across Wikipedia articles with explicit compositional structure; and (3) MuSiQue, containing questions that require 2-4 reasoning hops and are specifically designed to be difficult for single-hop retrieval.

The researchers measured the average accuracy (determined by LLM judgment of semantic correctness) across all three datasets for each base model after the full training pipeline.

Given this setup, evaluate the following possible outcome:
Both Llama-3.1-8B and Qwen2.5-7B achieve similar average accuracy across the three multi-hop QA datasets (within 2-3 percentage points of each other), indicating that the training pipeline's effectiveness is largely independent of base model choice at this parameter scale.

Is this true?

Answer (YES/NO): YES